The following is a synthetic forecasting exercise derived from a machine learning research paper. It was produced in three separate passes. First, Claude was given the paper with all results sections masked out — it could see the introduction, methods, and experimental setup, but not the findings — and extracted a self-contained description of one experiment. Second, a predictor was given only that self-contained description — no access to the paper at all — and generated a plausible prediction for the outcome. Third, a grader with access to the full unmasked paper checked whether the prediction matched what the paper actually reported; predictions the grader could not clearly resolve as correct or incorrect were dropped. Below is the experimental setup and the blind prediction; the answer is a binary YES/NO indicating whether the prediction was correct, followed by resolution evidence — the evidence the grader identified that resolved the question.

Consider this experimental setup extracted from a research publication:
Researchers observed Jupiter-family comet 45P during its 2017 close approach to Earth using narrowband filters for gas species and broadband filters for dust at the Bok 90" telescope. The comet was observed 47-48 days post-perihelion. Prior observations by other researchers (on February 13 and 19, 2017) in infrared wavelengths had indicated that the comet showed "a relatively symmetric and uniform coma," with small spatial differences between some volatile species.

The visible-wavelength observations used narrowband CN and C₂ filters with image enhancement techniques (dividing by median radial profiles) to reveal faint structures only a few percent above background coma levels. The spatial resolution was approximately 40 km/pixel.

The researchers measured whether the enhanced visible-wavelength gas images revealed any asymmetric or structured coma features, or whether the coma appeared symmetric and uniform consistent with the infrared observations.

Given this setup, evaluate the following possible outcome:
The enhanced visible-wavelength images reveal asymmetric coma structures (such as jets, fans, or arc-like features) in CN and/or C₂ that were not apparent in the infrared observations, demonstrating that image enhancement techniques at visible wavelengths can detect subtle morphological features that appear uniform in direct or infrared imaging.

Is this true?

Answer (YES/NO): YES